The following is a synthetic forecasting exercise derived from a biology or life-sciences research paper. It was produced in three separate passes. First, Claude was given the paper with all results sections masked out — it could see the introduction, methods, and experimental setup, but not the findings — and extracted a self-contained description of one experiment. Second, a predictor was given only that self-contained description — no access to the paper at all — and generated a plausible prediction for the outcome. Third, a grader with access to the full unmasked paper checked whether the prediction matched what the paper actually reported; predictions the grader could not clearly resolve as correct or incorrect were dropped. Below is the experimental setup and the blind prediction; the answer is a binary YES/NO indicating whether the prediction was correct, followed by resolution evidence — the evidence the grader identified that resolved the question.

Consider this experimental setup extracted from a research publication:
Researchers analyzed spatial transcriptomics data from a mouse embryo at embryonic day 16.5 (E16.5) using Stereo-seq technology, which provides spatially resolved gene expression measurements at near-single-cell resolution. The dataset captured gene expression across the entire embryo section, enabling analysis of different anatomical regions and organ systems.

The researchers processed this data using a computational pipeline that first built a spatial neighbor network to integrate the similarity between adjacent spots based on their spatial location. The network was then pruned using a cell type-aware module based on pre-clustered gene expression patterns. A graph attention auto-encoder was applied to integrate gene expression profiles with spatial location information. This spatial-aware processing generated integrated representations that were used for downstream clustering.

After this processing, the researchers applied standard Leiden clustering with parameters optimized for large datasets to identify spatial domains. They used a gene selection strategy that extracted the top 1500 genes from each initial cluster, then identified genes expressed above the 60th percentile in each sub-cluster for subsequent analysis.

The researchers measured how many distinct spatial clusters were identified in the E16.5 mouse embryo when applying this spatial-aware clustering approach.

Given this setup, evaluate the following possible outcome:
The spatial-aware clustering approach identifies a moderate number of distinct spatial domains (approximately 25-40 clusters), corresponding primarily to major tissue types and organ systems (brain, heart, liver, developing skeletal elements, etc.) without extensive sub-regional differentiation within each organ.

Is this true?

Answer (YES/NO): YES